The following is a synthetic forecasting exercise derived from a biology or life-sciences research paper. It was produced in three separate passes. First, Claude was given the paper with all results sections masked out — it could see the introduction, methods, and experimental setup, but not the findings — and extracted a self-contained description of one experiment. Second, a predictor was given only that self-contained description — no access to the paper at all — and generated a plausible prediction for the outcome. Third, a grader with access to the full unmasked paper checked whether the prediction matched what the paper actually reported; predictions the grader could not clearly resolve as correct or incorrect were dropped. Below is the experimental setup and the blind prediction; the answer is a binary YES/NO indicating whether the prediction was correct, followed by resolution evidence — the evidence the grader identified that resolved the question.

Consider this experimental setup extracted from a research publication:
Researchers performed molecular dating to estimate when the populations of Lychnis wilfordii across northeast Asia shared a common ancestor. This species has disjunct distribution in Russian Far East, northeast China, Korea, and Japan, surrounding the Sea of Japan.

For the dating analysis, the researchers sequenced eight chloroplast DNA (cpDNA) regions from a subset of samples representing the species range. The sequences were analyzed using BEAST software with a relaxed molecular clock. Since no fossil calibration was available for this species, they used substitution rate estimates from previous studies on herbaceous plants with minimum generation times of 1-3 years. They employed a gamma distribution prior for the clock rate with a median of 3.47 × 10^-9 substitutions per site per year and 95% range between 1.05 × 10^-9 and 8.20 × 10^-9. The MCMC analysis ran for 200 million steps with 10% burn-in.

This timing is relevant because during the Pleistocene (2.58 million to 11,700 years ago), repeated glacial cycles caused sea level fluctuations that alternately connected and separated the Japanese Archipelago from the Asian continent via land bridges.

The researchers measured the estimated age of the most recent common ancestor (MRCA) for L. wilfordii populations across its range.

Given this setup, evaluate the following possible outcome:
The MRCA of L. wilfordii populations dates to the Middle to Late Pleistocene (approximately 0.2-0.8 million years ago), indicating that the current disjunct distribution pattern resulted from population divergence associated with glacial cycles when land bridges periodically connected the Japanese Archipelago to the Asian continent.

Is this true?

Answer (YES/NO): NO